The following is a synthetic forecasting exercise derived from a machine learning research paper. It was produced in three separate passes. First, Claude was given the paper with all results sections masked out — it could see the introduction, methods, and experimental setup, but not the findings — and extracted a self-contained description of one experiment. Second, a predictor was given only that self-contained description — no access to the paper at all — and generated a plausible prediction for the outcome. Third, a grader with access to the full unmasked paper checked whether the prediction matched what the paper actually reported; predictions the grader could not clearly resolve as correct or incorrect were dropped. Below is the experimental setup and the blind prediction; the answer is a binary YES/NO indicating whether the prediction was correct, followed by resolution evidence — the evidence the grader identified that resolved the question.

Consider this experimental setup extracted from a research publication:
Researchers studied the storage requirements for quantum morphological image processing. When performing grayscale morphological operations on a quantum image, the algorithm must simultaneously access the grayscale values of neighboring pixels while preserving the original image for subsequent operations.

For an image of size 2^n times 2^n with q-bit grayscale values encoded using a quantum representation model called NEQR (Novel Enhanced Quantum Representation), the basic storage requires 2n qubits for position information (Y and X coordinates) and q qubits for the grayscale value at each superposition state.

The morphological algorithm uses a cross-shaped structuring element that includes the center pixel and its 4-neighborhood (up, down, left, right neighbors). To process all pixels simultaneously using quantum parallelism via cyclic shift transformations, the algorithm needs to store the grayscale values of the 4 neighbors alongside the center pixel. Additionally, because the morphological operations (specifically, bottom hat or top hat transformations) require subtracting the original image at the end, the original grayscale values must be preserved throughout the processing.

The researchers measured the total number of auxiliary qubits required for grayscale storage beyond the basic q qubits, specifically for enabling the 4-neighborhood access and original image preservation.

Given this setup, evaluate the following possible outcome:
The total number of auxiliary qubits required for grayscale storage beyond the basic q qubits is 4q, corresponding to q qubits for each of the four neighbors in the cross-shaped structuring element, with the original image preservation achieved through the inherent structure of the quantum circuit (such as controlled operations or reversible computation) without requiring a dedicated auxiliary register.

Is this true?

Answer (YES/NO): NO